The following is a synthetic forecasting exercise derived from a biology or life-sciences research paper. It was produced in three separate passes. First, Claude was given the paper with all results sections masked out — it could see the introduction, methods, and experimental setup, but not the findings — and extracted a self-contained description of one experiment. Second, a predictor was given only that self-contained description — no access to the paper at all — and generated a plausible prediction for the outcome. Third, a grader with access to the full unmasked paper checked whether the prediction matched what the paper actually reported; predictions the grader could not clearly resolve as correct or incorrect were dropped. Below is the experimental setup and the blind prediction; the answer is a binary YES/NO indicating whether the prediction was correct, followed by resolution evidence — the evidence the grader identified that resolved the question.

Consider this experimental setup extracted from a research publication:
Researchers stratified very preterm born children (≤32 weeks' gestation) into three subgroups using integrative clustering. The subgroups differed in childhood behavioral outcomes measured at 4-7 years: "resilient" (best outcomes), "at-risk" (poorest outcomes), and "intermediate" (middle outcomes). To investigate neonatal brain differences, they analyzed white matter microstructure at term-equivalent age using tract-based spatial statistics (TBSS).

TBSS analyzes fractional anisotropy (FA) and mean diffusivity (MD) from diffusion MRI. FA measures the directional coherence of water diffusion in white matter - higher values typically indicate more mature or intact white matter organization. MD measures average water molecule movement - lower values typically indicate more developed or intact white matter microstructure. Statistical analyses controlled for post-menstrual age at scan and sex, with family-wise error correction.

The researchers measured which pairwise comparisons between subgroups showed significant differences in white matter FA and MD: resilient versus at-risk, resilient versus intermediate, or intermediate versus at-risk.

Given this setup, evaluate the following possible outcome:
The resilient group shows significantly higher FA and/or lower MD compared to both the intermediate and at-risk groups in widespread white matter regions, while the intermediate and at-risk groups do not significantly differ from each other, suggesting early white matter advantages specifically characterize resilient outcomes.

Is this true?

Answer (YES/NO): NO